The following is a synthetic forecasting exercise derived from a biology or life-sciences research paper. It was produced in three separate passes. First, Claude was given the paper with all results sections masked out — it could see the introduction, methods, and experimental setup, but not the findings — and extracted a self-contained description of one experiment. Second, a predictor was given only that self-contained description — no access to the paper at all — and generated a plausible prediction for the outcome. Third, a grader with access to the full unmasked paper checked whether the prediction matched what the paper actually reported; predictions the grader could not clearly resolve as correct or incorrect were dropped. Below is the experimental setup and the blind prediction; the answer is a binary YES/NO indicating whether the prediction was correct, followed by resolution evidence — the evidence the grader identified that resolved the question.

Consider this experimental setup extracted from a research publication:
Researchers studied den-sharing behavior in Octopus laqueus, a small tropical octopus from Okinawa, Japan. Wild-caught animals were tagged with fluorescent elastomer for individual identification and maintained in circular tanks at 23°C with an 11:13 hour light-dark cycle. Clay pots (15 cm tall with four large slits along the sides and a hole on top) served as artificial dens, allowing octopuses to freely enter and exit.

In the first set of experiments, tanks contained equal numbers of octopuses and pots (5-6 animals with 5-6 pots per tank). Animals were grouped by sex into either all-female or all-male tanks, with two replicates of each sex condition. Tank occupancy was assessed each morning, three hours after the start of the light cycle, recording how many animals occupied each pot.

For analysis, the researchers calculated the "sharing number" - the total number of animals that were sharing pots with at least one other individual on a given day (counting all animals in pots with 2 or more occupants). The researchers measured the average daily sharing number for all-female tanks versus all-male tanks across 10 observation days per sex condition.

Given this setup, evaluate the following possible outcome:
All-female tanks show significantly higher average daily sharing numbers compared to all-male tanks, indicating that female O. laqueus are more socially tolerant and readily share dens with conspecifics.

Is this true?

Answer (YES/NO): YES